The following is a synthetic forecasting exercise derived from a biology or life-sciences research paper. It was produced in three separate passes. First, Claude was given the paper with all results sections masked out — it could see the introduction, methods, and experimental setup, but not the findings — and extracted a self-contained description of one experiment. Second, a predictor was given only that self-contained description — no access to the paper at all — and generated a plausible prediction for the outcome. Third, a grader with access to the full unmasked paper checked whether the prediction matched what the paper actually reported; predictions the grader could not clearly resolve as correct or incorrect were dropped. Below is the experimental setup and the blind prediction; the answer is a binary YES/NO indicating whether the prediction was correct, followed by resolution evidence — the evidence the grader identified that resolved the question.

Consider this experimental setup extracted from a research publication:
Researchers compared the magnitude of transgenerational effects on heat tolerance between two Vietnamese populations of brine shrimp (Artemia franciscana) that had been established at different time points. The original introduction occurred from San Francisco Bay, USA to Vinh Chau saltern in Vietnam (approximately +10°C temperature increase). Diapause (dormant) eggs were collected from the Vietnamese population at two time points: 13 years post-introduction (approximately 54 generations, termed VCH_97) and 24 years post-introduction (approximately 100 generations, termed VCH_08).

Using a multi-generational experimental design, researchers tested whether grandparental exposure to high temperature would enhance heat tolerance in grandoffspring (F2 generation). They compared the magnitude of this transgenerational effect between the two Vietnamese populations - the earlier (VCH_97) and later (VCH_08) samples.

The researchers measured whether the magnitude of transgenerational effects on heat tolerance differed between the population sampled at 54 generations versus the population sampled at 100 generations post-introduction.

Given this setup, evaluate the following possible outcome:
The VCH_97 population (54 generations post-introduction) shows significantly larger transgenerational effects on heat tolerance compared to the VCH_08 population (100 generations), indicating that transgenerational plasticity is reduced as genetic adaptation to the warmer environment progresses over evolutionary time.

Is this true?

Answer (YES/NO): NO